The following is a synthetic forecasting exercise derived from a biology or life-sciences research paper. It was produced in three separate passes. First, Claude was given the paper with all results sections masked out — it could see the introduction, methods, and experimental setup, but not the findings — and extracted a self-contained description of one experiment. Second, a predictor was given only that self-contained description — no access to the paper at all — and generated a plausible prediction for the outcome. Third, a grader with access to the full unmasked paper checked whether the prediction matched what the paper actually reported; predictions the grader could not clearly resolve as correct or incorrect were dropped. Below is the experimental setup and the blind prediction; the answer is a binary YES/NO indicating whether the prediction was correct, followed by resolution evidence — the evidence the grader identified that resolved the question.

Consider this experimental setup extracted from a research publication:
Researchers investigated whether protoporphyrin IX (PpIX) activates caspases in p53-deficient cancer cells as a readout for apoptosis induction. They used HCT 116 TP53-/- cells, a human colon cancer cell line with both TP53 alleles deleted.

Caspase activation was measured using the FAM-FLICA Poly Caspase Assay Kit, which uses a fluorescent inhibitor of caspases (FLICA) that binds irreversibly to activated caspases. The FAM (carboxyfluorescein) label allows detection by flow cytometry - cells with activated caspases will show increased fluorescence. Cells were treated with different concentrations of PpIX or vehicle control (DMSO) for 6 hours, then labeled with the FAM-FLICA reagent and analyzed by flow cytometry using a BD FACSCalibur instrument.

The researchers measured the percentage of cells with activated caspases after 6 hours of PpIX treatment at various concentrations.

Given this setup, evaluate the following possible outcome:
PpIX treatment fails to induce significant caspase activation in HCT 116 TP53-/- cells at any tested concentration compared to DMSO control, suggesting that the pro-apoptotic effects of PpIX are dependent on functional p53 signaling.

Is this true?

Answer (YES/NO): NO